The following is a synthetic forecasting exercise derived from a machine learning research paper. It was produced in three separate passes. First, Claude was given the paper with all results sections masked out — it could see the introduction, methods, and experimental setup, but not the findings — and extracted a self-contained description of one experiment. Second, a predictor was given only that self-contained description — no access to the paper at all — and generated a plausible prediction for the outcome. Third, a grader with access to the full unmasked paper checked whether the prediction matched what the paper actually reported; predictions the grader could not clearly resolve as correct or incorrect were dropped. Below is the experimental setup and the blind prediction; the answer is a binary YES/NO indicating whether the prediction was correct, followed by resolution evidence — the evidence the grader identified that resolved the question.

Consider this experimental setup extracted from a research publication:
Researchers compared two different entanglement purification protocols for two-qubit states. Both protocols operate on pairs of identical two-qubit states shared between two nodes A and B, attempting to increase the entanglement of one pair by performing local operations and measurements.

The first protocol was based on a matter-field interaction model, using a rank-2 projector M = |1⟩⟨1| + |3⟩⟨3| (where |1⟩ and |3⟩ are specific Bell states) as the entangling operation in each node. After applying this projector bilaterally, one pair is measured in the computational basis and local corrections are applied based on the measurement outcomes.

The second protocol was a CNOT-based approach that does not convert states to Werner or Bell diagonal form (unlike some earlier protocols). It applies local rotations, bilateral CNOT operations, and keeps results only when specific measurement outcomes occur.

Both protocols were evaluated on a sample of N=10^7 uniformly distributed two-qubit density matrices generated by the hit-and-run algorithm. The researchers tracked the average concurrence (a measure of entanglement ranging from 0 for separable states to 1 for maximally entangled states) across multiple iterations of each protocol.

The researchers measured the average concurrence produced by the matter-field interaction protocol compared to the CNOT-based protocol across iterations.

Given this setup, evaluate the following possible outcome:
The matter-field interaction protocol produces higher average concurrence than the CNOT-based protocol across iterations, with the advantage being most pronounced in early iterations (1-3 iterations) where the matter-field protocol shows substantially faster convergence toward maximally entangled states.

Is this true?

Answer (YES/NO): NO